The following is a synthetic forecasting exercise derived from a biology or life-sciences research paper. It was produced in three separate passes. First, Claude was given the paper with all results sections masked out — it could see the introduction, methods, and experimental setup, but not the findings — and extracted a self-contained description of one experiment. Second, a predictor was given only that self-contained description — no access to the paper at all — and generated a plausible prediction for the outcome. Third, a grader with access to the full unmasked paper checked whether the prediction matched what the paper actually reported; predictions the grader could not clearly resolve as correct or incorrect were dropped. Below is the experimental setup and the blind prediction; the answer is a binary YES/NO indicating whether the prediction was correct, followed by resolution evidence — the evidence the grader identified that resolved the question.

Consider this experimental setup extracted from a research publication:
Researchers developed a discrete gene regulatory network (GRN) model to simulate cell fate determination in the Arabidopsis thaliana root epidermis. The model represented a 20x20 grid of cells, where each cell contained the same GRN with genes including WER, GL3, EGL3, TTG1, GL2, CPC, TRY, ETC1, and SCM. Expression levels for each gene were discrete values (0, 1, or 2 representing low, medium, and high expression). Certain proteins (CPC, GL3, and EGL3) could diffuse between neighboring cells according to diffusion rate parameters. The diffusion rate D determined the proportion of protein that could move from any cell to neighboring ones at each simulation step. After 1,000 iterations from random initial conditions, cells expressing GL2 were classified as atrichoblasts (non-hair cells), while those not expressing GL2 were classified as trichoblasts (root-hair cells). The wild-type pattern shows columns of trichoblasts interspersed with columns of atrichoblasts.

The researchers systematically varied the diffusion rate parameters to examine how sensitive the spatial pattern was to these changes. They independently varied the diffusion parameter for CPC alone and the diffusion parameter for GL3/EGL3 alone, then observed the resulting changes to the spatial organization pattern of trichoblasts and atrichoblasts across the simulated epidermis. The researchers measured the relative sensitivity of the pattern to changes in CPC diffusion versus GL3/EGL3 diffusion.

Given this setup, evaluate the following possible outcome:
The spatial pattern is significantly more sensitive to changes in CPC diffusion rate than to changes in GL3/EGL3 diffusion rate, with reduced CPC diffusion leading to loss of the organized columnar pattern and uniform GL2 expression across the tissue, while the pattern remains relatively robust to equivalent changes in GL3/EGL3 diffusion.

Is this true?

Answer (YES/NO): NO